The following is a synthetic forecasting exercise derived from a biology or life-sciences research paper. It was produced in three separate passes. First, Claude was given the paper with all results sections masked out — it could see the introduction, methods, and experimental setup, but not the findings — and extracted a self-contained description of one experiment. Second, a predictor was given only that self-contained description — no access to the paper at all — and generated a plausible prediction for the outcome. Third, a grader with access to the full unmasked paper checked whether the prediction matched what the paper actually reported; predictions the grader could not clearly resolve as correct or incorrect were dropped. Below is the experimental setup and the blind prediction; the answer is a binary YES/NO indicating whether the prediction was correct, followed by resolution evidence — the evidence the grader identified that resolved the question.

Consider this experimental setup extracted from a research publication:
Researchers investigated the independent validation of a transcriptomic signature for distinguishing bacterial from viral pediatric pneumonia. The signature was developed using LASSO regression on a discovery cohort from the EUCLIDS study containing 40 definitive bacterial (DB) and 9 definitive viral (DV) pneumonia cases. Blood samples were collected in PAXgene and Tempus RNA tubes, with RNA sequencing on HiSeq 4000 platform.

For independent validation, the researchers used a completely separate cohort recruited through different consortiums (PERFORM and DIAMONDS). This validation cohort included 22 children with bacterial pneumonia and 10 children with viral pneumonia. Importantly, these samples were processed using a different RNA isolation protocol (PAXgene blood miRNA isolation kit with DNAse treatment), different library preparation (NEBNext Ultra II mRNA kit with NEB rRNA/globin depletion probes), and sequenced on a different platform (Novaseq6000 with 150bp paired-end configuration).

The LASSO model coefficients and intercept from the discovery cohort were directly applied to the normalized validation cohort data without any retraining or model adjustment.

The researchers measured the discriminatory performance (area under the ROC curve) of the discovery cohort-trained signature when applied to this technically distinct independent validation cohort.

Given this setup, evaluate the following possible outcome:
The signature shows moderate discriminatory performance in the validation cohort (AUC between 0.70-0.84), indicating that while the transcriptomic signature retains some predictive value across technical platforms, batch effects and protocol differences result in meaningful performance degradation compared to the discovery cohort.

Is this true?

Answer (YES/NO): NO